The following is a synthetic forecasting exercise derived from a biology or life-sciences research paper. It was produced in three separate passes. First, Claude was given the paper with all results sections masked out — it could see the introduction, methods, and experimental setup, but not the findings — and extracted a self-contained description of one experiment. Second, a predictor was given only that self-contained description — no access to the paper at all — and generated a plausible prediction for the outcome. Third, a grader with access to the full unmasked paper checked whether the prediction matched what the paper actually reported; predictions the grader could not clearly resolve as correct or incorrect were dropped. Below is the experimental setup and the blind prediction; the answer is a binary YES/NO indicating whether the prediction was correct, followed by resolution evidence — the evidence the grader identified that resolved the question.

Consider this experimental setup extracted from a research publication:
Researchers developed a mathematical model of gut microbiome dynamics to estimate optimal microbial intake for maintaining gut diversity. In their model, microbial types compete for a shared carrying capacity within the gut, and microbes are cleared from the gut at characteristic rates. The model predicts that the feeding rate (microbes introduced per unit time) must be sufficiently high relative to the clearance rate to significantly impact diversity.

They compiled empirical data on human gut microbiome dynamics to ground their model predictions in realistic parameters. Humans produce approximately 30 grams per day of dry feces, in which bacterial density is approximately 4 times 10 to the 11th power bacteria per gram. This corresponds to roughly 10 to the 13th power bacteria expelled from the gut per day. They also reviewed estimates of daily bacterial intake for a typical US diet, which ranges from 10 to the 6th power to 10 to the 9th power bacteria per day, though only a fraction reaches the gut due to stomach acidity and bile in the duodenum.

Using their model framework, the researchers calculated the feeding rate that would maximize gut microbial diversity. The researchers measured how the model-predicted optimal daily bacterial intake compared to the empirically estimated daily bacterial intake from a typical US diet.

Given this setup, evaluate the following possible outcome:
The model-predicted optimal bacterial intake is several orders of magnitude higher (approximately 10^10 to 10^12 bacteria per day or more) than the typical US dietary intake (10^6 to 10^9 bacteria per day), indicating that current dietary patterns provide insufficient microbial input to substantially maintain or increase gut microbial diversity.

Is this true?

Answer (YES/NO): YES